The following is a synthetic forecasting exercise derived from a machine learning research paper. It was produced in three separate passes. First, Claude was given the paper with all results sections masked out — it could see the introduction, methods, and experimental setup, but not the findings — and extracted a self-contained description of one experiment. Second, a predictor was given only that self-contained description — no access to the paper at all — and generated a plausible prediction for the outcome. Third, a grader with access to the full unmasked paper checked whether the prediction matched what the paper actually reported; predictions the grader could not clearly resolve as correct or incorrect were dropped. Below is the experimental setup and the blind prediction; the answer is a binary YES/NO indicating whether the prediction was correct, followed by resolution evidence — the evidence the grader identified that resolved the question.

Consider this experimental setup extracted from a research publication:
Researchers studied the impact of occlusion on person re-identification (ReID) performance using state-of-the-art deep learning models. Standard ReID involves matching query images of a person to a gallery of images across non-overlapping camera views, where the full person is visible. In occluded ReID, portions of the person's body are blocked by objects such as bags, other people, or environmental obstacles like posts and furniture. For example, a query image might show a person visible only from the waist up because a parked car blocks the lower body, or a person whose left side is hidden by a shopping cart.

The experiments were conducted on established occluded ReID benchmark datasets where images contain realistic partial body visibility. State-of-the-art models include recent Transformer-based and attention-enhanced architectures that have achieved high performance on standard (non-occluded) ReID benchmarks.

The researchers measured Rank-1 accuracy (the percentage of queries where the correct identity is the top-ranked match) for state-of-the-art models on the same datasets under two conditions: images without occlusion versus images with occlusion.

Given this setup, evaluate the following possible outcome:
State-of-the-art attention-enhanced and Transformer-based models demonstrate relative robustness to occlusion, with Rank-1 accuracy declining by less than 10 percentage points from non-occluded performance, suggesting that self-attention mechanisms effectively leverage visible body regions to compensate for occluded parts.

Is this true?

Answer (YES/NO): NO